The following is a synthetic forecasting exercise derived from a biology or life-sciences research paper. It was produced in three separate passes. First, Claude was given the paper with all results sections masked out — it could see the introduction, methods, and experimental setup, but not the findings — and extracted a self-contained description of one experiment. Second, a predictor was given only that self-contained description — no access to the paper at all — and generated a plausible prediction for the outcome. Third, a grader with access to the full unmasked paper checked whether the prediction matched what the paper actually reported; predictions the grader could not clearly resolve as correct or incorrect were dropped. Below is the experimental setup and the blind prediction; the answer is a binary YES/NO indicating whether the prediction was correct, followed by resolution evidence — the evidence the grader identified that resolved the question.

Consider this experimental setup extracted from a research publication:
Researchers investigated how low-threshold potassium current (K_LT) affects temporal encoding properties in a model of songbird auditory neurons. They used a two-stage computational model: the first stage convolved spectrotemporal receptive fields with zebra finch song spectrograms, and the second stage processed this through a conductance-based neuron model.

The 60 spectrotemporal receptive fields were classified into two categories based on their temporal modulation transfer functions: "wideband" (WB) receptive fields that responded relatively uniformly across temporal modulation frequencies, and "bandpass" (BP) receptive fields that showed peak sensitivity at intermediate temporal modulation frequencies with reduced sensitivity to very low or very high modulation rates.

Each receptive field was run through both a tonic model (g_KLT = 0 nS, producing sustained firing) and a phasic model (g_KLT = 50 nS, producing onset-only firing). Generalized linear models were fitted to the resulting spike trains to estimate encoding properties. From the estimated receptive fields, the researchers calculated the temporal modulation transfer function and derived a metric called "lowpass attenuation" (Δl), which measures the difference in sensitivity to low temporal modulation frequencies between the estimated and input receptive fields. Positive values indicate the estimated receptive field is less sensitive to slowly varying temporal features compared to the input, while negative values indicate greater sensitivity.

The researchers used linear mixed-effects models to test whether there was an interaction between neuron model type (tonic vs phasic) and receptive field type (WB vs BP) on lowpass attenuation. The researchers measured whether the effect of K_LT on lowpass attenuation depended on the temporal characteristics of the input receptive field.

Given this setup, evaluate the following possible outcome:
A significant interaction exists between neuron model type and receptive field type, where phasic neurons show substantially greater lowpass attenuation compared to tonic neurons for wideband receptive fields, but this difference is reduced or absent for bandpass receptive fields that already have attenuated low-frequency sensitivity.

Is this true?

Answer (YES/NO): NO